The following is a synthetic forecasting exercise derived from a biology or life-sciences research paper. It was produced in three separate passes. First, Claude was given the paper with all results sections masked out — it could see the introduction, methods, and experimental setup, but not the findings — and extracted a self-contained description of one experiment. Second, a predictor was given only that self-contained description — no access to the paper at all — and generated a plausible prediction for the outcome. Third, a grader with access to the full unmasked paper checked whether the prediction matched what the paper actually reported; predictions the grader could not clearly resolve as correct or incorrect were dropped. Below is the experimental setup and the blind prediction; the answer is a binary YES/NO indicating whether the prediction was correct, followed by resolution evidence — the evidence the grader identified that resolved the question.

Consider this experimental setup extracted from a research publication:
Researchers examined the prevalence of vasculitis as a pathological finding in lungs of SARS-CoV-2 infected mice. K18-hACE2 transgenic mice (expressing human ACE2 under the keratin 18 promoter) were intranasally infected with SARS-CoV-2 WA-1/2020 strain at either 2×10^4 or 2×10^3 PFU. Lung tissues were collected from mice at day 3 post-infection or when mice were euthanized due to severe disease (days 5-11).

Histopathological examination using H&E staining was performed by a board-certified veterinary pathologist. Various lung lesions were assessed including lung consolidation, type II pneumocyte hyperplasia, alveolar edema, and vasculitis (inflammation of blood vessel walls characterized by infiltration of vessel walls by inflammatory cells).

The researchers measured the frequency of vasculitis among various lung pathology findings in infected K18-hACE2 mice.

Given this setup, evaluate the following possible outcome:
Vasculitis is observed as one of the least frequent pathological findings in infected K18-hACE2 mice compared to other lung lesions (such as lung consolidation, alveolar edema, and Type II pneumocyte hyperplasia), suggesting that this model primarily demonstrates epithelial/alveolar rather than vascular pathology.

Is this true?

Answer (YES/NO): NO